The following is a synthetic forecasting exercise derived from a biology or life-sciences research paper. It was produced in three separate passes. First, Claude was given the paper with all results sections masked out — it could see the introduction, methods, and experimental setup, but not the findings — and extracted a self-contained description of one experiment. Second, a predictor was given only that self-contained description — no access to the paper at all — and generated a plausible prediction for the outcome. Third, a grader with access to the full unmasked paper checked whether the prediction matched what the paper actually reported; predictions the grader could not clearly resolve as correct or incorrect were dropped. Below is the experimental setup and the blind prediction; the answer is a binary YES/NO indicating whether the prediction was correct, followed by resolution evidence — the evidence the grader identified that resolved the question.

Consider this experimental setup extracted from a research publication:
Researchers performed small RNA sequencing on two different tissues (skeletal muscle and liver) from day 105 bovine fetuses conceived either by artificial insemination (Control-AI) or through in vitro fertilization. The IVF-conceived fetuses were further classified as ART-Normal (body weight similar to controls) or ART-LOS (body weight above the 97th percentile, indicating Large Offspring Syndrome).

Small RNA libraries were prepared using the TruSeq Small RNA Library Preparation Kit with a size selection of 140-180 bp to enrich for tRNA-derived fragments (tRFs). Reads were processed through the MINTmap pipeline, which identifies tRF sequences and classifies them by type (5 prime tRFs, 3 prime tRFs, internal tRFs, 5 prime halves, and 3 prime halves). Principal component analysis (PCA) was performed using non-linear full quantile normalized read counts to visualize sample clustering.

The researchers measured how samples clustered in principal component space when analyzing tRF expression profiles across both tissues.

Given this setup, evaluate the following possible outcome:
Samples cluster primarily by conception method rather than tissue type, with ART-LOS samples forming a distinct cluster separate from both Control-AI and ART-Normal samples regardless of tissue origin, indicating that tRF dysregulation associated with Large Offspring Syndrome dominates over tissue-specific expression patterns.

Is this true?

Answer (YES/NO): NO